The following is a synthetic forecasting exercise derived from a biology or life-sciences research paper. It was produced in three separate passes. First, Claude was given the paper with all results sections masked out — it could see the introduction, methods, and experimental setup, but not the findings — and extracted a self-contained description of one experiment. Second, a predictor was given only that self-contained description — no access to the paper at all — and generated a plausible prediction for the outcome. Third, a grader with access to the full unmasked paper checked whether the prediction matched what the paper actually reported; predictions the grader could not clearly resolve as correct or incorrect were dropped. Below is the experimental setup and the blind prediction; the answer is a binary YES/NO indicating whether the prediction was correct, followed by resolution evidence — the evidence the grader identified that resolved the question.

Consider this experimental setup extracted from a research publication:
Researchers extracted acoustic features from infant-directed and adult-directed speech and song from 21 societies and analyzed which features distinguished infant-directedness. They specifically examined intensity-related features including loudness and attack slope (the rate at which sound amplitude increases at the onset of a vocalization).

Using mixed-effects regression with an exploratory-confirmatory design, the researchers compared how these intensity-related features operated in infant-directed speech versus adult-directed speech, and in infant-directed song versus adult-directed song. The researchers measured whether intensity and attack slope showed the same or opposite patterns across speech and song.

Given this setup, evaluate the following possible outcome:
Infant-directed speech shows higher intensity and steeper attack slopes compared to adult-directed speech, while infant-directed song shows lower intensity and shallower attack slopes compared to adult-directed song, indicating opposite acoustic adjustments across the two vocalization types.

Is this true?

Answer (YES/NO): YES